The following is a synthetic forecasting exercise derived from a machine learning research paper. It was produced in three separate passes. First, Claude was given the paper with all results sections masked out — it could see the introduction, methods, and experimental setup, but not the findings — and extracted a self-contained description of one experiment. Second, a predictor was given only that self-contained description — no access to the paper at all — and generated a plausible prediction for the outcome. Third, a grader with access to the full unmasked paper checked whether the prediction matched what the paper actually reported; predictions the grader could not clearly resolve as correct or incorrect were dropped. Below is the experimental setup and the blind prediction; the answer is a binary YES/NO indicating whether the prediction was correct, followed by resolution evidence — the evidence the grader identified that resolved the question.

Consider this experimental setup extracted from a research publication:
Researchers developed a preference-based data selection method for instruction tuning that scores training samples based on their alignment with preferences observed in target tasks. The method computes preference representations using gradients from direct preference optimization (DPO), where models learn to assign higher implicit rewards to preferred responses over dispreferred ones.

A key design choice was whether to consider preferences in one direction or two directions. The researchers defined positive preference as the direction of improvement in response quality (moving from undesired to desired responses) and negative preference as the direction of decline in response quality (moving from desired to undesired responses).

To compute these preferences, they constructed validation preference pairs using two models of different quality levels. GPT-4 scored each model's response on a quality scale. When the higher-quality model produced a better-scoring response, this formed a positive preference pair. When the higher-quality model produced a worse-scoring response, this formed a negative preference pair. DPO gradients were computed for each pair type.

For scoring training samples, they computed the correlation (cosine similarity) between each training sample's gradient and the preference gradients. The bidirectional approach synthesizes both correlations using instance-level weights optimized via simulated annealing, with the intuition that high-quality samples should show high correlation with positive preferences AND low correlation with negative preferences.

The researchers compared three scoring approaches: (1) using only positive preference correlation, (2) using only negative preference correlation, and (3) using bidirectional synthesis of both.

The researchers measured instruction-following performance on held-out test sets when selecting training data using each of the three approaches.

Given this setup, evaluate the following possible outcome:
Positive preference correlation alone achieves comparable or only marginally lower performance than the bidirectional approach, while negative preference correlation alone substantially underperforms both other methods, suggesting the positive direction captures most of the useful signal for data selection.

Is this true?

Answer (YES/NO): NO